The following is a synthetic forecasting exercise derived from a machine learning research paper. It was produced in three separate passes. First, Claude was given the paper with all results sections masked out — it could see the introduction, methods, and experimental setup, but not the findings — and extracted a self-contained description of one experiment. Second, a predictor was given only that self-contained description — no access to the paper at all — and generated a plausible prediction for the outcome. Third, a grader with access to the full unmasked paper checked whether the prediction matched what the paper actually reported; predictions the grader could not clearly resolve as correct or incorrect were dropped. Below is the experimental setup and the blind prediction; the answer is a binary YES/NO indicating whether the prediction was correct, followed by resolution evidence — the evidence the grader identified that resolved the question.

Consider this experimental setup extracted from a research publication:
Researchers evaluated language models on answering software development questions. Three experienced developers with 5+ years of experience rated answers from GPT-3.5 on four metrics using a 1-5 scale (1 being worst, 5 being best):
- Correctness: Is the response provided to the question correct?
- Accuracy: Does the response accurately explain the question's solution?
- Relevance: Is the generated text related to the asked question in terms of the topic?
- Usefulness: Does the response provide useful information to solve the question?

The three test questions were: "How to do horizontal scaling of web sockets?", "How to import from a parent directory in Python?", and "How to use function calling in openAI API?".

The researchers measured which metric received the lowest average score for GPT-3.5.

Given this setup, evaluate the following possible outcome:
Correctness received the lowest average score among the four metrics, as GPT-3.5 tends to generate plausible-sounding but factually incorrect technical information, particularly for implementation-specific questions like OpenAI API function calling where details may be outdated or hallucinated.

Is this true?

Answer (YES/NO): NO